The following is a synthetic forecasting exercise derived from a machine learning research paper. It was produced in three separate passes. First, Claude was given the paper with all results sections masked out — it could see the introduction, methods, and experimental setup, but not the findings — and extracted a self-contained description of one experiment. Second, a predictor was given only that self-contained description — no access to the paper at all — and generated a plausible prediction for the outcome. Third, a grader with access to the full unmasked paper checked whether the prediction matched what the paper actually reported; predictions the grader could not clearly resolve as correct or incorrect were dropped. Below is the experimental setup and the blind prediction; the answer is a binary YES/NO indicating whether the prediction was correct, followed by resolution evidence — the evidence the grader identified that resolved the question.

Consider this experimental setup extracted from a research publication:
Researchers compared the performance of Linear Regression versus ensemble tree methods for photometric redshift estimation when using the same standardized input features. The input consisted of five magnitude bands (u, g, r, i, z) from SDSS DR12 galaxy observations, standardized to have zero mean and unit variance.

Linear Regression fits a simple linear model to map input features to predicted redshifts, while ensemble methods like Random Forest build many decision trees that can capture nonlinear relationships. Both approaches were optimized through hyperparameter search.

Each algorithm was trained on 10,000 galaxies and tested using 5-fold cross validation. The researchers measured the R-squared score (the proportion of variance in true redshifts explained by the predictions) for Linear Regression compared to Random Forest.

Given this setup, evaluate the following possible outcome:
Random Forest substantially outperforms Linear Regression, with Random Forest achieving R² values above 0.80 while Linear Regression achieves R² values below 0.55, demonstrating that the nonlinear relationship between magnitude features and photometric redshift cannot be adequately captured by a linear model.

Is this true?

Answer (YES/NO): NO